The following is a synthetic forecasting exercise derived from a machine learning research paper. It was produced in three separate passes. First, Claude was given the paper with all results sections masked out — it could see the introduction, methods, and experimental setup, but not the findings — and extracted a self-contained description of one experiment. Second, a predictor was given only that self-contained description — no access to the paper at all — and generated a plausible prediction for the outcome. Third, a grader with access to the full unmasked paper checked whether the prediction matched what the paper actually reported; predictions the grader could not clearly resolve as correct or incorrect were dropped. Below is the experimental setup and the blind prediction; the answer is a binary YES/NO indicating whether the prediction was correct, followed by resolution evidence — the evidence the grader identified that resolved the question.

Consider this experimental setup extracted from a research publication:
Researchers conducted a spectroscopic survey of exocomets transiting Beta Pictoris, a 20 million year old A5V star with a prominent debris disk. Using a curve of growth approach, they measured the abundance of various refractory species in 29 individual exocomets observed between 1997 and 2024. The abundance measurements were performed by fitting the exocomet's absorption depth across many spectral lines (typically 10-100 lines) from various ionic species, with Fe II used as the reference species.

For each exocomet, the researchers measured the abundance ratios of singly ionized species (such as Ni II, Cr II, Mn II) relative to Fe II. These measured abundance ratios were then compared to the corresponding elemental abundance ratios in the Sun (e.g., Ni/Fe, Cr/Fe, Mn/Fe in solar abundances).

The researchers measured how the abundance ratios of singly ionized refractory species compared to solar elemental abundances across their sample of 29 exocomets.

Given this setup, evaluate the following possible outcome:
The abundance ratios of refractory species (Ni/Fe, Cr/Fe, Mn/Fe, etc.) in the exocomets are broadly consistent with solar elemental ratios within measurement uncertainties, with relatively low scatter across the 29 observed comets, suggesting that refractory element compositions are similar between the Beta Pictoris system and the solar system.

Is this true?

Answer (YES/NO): YES